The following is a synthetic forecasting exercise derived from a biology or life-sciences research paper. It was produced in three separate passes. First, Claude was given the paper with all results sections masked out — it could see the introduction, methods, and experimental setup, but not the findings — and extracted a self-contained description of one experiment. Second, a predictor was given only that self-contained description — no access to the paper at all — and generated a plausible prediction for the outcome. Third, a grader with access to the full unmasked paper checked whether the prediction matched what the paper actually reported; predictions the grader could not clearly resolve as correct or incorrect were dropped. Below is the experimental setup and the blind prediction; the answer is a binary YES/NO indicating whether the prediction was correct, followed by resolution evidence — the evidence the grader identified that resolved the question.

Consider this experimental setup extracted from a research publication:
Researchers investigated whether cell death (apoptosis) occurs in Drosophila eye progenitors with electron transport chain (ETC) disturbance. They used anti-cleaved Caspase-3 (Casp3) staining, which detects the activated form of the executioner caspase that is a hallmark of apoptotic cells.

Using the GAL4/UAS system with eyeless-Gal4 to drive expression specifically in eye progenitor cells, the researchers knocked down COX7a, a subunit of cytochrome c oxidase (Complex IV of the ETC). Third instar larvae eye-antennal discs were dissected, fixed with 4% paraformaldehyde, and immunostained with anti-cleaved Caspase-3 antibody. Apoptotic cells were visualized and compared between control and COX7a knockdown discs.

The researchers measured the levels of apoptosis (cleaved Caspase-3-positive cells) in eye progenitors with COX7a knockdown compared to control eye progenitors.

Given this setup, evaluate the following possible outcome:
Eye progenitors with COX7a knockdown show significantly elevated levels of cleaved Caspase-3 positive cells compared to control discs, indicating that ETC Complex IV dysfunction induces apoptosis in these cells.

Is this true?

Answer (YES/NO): NO